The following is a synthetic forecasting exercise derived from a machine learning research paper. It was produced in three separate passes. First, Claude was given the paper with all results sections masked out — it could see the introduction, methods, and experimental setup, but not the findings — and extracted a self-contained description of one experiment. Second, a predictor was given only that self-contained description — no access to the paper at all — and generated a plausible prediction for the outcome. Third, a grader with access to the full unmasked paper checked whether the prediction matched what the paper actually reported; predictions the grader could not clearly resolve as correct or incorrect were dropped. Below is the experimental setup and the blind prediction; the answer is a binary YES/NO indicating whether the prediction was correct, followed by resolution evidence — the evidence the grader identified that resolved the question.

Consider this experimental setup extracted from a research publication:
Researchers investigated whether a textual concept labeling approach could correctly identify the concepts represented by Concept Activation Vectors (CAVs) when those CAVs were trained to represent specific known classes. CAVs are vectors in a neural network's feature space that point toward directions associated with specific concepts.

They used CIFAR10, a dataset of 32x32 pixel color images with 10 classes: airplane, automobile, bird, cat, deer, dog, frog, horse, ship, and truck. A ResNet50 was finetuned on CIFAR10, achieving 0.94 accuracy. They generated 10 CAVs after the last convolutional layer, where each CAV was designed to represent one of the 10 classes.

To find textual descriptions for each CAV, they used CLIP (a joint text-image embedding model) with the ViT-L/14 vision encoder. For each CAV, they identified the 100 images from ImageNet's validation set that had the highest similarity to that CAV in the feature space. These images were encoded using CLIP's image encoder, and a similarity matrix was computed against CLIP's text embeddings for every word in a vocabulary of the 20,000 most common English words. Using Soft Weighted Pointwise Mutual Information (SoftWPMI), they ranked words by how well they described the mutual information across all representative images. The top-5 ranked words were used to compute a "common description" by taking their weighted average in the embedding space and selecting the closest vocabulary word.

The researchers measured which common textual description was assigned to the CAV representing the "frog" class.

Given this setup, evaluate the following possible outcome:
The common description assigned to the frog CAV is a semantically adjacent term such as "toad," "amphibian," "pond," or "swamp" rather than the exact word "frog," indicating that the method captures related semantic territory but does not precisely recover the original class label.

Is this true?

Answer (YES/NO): NO